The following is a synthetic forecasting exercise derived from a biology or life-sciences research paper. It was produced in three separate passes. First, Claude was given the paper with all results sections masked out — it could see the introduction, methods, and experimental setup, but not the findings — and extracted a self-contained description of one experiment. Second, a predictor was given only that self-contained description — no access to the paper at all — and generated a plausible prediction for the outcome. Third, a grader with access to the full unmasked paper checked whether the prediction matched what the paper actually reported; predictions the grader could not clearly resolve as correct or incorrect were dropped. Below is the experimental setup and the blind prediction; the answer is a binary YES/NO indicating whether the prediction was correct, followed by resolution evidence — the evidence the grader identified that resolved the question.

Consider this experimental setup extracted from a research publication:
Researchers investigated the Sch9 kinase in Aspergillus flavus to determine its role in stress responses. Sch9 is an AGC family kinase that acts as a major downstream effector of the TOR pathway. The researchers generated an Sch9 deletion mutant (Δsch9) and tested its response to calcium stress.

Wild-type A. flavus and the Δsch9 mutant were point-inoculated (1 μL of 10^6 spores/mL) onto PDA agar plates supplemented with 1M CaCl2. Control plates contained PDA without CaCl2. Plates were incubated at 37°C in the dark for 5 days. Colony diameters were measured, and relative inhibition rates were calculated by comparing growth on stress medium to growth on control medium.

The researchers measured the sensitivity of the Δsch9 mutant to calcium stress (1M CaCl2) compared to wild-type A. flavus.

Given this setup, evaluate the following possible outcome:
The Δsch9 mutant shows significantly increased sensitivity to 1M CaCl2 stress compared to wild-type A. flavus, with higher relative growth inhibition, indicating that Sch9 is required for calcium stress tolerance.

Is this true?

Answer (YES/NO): YES